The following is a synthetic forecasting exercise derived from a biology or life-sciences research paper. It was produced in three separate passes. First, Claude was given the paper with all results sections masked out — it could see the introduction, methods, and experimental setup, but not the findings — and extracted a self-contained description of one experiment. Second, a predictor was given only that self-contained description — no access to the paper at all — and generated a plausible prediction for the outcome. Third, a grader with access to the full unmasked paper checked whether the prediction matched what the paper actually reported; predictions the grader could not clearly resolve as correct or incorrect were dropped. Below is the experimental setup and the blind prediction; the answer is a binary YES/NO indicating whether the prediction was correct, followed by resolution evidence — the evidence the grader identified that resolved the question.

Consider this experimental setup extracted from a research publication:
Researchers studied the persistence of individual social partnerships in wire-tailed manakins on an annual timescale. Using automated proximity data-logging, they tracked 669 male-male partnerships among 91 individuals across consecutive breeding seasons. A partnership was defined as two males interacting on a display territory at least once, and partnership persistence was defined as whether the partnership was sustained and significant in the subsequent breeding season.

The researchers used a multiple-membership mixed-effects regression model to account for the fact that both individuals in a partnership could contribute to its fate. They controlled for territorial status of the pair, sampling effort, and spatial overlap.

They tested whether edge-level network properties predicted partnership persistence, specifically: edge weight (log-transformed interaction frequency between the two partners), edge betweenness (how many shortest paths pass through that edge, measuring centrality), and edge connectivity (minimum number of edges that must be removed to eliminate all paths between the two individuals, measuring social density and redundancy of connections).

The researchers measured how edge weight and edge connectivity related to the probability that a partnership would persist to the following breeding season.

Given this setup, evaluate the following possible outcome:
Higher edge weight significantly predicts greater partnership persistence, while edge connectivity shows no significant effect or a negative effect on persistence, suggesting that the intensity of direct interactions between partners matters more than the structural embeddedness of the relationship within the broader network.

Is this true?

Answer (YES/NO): YES